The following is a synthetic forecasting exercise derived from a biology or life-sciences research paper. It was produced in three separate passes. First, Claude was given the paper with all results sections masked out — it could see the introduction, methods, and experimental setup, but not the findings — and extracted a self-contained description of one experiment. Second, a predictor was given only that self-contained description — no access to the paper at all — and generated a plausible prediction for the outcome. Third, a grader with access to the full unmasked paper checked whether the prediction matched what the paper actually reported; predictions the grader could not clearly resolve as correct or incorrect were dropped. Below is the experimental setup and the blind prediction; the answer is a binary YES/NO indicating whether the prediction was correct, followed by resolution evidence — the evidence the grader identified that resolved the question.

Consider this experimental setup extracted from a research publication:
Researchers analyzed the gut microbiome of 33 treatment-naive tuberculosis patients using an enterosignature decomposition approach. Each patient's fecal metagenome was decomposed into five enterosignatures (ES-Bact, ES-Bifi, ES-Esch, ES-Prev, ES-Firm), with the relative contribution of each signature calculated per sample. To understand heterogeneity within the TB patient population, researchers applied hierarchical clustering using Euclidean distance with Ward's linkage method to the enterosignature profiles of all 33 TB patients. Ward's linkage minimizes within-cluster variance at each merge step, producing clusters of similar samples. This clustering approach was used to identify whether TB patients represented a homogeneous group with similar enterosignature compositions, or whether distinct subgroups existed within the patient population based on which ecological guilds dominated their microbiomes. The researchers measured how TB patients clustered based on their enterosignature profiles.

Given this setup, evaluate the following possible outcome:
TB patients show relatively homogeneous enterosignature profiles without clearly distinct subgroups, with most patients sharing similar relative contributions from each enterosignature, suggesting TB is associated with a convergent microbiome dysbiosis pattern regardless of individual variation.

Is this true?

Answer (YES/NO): NO